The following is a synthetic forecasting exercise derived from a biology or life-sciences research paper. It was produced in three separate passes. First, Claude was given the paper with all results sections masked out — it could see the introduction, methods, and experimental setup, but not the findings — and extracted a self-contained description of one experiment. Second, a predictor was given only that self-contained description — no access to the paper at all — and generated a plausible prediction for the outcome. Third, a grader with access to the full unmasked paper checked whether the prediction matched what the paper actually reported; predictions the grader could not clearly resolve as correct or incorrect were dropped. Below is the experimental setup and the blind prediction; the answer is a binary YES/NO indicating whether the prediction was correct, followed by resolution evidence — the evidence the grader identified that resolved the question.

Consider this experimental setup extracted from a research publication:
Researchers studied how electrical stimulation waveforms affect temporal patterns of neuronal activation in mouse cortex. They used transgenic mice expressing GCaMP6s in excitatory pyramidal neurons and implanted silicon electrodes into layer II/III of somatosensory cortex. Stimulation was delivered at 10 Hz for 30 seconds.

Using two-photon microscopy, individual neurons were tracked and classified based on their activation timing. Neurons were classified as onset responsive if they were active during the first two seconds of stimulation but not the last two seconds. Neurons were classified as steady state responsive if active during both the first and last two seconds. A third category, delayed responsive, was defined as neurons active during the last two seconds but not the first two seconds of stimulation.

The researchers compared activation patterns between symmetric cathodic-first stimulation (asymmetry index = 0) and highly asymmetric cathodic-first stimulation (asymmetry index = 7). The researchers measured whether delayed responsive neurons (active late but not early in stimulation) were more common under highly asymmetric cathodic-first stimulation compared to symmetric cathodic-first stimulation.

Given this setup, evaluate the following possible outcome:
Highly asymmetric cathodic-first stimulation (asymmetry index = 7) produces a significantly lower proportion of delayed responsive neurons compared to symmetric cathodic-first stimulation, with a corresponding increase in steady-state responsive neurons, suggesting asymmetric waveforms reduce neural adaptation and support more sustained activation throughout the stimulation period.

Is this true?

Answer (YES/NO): NO